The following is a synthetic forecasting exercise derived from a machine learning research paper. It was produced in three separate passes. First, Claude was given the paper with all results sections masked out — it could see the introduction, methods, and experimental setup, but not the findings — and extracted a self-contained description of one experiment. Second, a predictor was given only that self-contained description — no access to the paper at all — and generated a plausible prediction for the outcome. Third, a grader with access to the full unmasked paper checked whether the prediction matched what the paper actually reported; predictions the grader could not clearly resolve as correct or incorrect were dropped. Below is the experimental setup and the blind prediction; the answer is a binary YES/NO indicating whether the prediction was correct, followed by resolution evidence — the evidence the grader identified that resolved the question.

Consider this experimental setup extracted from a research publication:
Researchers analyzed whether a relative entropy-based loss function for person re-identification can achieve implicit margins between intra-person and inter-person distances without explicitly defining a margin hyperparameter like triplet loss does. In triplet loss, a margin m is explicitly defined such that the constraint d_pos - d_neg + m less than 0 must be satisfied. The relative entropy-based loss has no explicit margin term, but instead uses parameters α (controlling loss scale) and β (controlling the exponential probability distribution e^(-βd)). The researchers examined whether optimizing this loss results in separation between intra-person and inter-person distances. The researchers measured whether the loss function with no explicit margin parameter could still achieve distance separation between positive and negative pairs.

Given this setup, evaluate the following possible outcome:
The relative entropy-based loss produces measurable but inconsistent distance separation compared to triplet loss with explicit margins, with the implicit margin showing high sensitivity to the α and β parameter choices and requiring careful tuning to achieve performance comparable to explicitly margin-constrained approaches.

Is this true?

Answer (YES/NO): NO